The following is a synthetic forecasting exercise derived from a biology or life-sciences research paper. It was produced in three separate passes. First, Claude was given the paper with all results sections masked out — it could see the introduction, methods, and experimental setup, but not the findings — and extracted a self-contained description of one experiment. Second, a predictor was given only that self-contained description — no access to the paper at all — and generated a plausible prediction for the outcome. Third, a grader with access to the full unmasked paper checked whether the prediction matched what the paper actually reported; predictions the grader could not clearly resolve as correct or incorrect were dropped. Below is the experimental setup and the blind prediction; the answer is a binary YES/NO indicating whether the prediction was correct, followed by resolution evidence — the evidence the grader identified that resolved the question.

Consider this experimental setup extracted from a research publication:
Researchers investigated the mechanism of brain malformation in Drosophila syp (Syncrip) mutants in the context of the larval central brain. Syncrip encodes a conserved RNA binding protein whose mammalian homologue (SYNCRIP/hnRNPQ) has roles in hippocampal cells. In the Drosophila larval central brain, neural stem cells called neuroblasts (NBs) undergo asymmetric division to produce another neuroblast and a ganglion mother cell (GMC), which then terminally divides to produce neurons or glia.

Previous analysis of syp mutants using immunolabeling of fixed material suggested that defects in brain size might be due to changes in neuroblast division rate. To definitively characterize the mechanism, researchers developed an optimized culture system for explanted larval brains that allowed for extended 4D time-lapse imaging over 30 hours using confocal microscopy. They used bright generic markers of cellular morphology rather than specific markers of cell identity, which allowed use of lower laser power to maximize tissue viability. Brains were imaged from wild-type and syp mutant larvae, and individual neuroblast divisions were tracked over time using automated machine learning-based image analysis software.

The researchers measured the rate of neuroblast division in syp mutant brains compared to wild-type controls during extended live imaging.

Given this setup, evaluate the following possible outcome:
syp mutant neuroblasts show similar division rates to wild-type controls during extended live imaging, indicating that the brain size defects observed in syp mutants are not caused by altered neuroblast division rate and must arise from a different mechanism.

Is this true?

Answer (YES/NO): YES